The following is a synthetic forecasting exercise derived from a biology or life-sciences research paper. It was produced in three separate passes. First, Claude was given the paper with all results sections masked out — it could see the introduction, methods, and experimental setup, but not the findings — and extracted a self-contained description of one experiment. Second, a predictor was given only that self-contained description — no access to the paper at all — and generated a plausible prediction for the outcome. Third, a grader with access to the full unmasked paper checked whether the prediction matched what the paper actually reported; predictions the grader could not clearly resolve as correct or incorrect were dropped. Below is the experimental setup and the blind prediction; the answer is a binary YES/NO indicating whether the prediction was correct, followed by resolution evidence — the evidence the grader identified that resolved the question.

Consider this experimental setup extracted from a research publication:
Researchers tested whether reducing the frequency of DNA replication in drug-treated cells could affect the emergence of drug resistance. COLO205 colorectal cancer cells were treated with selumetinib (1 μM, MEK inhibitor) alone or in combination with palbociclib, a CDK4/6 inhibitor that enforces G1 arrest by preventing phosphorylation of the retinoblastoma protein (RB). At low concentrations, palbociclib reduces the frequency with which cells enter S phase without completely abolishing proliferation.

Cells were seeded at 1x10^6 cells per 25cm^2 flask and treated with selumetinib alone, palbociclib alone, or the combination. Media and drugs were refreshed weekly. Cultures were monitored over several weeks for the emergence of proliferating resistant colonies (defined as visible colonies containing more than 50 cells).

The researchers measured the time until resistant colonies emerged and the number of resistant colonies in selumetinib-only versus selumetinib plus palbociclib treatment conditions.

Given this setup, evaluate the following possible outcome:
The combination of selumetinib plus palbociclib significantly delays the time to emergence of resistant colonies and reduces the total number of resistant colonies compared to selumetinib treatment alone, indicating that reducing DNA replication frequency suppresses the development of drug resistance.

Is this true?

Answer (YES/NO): YES